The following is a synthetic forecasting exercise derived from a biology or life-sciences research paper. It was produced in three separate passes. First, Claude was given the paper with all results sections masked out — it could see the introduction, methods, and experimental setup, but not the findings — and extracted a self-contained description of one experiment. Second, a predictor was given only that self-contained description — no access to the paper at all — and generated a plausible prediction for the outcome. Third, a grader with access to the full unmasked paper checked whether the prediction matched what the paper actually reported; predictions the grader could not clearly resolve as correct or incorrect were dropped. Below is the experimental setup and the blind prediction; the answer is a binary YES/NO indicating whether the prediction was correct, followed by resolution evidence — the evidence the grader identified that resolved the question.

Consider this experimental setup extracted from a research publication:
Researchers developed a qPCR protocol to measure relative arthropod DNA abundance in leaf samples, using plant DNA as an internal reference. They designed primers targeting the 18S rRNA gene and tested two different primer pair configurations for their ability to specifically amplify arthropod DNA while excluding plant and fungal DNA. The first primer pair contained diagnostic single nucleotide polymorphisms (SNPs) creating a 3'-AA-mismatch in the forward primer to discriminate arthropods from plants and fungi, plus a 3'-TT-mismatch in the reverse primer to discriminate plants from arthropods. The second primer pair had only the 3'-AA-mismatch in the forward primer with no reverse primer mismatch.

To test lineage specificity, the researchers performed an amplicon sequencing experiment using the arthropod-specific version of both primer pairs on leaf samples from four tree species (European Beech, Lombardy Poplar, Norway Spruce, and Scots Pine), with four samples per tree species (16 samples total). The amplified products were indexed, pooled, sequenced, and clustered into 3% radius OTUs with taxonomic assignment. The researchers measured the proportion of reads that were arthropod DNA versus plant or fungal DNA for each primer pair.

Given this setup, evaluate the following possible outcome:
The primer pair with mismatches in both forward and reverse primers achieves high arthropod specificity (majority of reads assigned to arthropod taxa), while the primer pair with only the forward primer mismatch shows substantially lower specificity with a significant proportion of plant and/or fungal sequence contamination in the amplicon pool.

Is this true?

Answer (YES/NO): YES